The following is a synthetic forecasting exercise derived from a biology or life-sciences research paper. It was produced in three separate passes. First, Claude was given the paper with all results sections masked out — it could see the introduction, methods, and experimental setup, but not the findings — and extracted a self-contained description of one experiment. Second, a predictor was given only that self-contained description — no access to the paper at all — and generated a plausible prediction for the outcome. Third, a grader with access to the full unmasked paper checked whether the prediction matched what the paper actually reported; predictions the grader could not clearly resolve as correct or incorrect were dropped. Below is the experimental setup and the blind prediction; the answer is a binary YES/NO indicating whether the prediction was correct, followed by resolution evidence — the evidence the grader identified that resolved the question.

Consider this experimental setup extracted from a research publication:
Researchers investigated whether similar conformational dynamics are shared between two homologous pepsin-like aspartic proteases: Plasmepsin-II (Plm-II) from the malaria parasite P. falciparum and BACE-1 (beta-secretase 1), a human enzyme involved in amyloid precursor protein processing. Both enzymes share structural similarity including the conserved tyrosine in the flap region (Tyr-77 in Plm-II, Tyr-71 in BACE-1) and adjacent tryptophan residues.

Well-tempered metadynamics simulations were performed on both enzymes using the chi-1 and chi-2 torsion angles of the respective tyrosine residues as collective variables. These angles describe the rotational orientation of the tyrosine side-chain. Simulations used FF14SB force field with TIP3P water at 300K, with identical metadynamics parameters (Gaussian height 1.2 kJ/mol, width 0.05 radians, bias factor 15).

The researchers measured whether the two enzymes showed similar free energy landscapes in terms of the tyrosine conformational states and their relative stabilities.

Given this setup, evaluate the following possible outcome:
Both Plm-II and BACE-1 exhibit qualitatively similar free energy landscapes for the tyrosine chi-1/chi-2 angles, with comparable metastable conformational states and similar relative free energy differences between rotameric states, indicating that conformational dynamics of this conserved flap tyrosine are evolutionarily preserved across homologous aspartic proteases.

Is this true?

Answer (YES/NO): YES